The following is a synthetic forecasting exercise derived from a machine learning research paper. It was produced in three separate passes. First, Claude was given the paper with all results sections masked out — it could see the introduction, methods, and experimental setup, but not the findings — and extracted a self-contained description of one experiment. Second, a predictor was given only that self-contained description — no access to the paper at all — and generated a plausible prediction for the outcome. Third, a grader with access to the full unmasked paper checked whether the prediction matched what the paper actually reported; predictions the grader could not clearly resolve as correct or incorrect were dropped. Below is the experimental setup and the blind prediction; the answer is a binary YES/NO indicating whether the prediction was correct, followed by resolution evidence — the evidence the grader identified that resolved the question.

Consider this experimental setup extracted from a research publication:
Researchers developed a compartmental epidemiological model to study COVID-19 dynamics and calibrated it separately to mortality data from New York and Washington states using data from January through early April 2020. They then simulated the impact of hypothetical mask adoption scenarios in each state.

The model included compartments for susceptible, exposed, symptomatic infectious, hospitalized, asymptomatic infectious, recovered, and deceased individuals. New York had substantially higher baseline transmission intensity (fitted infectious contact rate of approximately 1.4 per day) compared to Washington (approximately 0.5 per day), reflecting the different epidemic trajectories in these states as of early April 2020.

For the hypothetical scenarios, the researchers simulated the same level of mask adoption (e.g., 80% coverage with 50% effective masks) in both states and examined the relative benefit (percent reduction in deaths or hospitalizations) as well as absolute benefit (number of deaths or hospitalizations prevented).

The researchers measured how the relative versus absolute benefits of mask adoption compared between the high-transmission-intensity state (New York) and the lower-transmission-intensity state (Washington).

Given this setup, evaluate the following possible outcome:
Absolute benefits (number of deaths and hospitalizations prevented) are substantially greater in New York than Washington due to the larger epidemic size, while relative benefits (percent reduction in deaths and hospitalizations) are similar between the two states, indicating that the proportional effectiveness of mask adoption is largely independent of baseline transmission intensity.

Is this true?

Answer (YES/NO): NO